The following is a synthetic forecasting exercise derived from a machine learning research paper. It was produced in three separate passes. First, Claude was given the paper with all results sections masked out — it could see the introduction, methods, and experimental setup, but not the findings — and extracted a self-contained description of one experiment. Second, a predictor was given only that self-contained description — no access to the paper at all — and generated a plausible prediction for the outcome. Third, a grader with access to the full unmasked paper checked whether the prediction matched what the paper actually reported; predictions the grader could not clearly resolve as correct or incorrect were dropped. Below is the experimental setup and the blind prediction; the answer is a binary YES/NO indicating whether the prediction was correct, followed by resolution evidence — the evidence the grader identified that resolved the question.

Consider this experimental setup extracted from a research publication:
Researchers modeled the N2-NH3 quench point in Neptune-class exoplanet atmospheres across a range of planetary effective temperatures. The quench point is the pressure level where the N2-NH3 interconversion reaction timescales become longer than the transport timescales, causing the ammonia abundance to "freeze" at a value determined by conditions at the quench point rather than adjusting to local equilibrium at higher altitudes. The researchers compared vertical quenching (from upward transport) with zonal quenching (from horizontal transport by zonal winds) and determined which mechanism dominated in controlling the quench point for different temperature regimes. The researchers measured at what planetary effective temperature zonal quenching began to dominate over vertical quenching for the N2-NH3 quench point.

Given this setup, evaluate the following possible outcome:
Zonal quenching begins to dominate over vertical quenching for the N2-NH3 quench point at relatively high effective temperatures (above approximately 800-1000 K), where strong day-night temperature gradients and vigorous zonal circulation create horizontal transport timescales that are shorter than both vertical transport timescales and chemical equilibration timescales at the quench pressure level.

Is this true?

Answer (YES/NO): NO